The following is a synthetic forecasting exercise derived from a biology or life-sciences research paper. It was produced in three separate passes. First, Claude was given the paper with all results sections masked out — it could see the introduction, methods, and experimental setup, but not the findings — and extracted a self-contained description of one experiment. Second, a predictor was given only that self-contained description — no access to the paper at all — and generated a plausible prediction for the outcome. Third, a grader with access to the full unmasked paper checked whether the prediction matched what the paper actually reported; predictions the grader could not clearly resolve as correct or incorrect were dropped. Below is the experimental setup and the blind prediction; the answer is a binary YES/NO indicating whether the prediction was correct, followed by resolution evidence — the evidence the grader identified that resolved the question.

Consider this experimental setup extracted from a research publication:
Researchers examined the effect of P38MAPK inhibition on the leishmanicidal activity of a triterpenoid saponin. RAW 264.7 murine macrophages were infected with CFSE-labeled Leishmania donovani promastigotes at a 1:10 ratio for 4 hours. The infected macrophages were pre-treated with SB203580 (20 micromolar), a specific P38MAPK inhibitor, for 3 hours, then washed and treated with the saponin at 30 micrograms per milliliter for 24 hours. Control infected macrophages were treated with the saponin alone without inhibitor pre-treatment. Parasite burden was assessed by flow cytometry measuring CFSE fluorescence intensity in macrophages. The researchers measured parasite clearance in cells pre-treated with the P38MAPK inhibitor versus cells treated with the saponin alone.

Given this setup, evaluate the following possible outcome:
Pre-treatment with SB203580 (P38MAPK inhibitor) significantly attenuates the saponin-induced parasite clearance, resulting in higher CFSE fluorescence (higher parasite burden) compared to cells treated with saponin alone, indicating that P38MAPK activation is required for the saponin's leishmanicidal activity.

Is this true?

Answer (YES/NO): YES